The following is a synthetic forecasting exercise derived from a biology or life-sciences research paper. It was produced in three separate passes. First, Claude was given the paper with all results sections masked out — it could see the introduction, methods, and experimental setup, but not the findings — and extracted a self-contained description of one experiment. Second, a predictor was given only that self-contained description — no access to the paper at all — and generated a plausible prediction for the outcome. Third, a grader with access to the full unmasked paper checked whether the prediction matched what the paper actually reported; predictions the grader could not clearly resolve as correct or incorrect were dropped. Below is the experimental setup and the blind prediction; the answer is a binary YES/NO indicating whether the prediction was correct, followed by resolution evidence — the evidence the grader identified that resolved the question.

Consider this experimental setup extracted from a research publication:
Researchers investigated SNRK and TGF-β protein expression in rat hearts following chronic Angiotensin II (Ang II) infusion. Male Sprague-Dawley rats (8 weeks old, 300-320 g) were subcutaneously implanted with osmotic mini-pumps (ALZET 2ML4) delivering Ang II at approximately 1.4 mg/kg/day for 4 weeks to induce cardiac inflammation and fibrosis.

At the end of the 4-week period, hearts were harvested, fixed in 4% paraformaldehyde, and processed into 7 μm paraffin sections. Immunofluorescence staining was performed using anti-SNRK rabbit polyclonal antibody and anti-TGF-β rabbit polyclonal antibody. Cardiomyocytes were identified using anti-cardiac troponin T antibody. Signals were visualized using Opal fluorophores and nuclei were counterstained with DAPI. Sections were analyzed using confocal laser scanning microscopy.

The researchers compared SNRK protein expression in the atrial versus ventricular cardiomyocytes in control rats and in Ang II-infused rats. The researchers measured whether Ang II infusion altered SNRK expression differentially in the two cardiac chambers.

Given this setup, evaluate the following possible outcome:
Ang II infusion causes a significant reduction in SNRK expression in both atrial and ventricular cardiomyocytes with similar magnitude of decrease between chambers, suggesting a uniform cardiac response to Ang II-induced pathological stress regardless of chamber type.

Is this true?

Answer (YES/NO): NO